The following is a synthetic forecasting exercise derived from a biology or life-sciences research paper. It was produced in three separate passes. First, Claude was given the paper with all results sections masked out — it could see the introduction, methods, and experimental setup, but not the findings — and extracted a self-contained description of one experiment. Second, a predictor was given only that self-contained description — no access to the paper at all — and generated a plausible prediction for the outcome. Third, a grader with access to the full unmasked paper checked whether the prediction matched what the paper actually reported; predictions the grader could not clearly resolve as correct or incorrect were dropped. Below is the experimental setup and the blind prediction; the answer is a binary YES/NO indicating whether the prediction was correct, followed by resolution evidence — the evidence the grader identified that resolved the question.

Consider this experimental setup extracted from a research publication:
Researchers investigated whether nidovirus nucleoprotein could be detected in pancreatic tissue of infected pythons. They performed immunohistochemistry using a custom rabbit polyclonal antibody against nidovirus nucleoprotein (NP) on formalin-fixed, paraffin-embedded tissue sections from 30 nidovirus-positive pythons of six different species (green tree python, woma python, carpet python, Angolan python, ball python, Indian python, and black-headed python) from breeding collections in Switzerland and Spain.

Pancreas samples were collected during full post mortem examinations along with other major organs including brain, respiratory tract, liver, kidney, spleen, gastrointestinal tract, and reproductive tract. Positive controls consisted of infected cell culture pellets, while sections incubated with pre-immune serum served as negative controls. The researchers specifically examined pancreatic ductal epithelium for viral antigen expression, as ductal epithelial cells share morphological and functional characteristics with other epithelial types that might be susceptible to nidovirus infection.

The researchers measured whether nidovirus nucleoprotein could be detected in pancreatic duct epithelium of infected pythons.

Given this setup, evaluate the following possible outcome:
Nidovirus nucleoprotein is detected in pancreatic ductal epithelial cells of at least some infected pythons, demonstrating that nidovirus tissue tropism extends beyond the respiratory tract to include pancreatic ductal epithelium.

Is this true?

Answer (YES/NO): YES